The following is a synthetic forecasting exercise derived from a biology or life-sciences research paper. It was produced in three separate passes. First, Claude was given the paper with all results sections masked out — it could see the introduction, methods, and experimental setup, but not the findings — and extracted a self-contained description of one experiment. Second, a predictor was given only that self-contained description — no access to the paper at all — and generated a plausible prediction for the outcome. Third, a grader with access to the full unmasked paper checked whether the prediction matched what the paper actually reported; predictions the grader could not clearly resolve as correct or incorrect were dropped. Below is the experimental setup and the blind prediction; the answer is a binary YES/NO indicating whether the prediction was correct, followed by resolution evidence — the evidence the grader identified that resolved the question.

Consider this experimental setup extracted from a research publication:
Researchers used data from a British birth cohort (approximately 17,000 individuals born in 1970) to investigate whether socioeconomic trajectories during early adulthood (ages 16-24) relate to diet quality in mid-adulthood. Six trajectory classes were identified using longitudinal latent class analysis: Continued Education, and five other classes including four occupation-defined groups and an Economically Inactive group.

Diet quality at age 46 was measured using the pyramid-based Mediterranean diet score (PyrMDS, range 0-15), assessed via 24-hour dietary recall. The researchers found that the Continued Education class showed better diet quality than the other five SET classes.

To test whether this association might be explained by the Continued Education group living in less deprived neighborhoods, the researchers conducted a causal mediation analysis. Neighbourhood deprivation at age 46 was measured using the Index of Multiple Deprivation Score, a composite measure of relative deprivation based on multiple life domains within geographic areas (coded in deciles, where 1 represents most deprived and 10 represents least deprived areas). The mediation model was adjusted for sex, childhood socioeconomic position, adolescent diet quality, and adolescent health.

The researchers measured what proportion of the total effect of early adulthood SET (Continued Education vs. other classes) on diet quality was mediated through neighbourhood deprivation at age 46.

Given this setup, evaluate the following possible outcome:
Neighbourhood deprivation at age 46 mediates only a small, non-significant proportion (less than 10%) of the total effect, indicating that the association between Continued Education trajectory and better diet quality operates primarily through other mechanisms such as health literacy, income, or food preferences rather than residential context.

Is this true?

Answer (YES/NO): NO